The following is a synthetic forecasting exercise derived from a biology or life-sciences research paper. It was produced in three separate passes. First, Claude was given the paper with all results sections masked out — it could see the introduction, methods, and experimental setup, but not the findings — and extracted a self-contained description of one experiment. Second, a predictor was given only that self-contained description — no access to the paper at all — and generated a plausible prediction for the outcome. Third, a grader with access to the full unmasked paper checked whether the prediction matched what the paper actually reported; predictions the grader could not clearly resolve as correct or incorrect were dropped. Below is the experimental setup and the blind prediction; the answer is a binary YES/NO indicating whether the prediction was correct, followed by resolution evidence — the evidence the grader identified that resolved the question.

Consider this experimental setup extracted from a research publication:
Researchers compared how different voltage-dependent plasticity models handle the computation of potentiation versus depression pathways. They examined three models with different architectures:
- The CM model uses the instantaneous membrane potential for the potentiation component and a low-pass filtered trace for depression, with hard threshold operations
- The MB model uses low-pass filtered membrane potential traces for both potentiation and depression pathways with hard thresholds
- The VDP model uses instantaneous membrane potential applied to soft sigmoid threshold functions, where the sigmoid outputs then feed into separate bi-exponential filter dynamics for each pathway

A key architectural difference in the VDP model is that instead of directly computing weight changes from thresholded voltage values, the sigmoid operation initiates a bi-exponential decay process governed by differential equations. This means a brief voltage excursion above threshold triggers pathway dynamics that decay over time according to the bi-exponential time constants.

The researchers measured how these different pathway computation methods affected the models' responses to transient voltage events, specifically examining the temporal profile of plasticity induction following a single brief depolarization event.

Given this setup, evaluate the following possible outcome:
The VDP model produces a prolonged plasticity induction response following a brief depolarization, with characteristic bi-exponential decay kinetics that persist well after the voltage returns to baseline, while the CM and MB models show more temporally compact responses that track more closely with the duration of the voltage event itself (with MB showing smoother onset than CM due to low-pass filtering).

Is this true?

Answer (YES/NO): NO